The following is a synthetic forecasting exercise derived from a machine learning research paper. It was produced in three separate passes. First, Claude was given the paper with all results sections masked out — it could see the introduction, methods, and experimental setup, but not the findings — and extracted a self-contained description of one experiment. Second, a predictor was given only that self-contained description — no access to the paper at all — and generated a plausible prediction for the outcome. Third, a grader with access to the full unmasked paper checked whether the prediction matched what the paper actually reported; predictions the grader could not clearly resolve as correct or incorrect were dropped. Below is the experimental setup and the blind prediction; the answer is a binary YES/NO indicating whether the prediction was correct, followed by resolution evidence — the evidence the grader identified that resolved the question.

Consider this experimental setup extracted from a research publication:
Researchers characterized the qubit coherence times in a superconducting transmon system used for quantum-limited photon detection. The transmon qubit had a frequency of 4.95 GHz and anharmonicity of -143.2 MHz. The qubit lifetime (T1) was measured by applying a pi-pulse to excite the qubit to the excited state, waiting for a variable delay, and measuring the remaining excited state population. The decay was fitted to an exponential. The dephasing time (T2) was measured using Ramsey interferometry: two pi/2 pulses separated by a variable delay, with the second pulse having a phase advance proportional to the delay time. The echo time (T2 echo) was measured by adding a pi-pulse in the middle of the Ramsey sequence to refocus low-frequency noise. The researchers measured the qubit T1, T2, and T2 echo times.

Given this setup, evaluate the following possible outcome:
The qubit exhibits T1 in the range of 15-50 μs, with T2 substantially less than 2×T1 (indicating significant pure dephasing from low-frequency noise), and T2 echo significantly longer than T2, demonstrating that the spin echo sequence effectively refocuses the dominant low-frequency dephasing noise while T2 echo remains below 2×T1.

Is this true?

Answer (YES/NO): NO